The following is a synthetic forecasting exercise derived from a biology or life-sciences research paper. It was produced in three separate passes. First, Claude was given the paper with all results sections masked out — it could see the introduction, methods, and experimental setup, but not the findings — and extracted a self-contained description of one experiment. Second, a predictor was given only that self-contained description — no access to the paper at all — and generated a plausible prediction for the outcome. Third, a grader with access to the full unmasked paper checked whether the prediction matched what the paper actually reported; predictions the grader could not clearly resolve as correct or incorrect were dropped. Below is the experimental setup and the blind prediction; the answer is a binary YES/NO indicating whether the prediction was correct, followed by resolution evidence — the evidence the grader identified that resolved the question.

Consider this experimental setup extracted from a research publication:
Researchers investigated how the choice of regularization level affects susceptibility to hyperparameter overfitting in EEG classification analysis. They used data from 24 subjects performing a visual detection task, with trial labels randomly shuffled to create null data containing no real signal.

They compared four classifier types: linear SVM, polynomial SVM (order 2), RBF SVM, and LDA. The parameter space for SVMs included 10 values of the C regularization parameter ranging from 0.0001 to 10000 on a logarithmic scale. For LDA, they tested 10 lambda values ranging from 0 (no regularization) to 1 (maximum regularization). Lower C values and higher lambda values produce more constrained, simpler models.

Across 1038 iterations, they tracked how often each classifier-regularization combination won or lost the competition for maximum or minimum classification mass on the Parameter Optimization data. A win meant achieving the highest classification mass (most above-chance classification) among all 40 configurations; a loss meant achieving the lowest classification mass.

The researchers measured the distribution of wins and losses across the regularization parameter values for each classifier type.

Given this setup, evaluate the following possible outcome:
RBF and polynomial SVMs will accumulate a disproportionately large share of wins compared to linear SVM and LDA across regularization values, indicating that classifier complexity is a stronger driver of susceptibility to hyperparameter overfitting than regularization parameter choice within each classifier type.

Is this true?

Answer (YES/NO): NO